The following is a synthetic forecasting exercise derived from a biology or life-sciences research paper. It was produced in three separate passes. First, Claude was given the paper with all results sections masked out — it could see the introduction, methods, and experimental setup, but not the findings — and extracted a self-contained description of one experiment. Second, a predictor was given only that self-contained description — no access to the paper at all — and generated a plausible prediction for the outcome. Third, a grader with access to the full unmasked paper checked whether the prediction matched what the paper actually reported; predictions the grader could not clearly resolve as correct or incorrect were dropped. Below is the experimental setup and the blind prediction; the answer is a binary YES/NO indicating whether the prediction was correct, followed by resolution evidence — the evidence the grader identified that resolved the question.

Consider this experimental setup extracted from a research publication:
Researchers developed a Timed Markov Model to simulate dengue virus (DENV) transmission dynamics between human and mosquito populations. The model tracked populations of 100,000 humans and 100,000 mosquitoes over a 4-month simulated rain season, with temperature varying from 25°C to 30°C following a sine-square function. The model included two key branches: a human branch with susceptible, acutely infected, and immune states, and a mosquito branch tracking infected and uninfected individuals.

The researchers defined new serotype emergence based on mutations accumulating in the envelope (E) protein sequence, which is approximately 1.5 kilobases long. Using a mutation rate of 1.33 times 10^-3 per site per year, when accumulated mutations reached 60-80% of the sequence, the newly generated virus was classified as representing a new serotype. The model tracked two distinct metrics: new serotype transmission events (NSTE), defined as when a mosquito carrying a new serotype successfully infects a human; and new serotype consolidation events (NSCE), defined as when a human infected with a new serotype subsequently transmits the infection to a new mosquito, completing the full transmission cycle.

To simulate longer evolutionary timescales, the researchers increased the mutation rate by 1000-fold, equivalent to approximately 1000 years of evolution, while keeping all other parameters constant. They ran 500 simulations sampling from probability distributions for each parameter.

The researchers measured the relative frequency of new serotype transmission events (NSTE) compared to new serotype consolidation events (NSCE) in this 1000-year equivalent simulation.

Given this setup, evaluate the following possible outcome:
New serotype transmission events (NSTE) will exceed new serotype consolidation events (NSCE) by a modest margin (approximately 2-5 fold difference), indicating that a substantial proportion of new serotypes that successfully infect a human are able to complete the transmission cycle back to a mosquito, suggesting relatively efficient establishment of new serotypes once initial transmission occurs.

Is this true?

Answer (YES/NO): NO